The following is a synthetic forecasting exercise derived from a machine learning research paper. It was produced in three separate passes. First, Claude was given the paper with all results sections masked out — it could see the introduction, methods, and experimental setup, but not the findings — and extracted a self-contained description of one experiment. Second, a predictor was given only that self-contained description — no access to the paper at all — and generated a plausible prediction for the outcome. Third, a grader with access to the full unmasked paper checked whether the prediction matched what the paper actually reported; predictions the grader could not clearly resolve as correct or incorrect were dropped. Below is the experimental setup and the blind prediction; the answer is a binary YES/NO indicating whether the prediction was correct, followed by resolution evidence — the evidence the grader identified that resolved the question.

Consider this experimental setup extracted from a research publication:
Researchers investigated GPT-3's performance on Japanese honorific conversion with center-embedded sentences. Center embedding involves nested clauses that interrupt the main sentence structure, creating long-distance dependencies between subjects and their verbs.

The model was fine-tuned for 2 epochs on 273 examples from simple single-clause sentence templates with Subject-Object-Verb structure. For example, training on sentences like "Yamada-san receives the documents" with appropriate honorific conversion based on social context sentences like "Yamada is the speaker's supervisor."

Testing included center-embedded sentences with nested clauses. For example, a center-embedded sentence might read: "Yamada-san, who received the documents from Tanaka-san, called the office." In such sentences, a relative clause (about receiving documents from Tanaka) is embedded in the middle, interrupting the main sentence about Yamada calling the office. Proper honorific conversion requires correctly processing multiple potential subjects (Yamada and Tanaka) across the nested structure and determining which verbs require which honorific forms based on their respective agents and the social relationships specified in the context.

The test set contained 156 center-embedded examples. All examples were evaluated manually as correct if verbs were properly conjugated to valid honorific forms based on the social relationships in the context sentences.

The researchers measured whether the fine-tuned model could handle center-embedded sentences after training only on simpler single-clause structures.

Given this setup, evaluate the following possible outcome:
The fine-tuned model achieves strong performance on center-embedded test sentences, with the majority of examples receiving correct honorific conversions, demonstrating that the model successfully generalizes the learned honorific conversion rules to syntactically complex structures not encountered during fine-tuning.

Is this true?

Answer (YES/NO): YES